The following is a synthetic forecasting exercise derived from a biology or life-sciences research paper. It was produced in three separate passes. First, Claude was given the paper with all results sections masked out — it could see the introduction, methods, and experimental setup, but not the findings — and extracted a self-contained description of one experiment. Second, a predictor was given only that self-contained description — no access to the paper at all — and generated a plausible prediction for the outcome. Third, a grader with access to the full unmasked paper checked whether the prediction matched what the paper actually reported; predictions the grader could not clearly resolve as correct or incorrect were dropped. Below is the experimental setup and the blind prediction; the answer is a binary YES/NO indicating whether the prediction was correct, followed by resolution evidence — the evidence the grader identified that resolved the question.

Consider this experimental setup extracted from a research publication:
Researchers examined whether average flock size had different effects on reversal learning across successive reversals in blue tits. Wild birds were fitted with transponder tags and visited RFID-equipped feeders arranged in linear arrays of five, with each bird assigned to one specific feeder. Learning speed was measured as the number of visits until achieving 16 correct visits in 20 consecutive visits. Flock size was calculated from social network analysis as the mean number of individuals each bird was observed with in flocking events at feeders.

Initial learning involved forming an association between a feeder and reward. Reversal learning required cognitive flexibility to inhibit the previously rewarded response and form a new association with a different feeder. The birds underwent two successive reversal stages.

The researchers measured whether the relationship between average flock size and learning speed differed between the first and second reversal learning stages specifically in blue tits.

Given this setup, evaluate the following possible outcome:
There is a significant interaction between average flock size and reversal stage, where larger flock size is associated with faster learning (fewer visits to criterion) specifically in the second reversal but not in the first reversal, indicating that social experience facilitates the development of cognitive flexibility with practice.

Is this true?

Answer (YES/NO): NO